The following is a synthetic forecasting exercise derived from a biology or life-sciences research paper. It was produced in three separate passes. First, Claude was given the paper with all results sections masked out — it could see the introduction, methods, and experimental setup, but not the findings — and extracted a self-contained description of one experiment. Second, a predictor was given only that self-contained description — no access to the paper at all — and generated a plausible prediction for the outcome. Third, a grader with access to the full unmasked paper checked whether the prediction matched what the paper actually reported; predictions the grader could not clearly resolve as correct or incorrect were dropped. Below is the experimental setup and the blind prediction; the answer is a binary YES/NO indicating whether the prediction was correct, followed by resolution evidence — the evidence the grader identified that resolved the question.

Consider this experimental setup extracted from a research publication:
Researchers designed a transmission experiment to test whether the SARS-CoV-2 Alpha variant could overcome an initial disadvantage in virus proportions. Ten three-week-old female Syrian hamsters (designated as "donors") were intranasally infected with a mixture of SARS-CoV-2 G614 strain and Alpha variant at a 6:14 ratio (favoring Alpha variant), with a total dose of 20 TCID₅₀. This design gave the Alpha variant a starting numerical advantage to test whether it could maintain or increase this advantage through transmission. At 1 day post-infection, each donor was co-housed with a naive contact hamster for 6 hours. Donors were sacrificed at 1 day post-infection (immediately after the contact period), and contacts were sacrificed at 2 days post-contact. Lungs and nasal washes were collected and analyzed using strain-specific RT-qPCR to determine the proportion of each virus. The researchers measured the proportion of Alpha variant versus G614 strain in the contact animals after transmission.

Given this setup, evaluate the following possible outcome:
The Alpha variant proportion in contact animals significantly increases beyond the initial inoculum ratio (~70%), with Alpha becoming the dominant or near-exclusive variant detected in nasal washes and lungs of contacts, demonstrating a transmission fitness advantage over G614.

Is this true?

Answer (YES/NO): NO